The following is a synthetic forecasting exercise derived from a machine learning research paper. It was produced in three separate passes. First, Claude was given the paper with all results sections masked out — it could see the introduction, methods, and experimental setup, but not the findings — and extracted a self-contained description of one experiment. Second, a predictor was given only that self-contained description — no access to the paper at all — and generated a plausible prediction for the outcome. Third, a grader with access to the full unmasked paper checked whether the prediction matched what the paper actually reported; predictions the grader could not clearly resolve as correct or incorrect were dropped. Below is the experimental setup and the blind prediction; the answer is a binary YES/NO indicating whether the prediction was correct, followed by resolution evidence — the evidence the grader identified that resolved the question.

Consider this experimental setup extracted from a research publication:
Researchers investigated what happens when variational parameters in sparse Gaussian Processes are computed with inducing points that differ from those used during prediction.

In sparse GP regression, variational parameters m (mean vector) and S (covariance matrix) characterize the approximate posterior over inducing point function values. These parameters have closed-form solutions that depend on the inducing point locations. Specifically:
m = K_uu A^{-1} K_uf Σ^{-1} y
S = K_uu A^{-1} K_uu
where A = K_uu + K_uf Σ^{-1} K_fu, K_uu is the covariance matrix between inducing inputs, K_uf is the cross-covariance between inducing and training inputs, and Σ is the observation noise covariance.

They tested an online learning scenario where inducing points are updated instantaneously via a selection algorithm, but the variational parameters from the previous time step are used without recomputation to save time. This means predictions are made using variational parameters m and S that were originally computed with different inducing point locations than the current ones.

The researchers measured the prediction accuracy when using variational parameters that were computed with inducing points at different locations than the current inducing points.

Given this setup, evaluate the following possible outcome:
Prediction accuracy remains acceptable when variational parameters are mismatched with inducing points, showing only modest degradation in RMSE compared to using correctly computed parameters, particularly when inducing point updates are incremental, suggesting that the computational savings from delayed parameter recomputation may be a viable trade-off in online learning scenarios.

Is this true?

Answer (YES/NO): NO